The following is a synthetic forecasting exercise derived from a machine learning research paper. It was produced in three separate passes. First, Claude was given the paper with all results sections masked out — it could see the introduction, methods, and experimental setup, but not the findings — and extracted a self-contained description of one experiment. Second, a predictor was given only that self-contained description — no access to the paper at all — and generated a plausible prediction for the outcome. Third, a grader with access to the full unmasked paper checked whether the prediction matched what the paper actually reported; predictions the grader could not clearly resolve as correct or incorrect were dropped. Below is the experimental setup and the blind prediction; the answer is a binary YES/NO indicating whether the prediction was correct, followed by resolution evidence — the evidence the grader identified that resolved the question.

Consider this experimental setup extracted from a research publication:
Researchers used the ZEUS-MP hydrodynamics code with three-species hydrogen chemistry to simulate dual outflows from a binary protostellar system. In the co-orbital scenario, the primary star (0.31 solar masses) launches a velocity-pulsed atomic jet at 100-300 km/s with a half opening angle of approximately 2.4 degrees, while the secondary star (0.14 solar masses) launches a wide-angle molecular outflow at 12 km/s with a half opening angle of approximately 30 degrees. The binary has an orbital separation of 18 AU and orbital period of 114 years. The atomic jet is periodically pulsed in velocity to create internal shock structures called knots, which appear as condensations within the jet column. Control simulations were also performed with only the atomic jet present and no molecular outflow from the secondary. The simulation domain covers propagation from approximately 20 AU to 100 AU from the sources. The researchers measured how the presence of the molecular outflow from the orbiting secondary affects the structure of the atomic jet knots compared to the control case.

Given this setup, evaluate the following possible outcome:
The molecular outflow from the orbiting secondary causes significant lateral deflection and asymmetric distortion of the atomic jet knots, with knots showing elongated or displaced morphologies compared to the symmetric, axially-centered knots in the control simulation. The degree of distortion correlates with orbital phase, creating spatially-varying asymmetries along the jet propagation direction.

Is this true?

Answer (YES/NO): YES